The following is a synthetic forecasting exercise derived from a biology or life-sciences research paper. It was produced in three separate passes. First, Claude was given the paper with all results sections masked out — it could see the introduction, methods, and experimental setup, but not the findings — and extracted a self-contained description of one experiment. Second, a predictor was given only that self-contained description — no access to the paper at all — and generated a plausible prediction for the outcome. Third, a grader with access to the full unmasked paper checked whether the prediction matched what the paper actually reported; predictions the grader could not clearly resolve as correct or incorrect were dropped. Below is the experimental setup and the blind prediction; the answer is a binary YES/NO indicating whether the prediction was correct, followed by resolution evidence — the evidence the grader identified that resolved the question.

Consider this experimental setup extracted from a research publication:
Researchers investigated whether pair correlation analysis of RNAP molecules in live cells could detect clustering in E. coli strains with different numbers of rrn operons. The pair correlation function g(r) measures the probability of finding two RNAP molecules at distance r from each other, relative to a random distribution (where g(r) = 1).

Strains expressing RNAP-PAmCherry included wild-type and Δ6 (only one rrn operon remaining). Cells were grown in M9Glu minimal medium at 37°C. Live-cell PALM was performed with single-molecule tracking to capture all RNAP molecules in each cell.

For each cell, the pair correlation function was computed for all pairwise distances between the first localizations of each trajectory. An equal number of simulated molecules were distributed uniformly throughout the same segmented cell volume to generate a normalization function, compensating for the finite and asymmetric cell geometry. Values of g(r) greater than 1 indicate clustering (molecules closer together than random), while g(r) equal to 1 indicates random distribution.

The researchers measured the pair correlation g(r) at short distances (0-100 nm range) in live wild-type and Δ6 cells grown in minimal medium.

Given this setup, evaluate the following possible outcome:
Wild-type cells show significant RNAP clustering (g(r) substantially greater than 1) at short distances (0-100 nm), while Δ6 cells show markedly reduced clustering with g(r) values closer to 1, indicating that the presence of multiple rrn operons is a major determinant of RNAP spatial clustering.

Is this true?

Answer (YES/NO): NO